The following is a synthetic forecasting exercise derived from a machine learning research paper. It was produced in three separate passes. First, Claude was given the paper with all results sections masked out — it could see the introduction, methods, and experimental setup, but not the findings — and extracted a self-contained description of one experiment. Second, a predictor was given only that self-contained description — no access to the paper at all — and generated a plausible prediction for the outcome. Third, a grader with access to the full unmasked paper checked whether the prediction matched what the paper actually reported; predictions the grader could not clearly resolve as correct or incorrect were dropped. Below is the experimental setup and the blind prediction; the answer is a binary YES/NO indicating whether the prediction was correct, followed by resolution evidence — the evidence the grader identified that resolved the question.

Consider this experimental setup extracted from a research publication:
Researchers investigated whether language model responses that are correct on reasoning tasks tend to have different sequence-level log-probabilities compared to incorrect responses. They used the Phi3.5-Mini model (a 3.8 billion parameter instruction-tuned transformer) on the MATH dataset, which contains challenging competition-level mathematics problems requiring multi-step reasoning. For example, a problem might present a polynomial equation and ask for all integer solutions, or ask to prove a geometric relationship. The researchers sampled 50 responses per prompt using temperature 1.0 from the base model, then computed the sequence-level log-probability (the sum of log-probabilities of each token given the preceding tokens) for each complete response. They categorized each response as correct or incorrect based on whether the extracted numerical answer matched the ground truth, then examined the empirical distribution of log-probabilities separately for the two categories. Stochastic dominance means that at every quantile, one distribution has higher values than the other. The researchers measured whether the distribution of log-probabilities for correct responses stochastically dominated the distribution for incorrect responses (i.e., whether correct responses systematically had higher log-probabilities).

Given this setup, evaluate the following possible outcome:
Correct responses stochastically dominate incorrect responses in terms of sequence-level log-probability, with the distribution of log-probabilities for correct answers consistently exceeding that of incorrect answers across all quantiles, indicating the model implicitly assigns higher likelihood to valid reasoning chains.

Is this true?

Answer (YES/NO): YES